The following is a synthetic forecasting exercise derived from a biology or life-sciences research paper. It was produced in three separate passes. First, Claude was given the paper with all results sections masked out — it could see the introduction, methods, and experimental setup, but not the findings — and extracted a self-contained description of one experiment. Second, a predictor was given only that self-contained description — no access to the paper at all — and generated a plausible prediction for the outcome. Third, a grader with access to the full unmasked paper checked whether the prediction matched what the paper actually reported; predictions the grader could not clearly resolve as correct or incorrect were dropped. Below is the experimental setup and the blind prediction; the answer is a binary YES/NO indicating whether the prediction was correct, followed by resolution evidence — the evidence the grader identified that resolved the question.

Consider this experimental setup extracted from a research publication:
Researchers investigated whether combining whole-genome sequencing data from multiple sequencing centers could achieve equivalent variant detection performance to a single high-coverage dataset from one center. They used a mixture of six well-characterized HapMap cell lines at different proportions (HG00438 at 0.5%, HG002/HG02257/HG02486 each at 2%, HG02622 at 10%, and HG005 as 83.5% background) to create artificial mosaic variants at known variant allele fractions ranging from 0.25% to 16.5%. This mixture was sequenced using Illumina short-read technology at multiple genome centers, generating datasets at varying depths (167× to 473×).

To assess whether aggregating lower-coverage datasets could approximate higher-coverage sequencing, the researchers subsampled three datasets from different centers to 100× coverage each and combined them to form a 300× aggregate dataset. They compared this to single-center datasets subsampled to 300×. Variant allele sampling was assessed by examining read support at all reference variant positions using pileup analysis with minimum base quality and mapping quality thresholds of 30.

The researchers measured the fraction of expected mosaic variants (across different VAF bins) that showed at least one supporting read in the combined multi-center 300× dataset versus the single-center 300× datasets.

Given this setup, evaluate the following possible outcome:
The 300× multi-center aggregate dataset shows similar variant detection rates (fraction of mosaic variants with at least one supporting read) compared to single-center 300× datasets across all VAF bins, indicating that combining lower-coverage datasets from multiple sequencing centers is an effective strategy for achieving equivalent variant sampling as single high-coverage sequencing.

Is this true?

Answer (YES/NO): YES